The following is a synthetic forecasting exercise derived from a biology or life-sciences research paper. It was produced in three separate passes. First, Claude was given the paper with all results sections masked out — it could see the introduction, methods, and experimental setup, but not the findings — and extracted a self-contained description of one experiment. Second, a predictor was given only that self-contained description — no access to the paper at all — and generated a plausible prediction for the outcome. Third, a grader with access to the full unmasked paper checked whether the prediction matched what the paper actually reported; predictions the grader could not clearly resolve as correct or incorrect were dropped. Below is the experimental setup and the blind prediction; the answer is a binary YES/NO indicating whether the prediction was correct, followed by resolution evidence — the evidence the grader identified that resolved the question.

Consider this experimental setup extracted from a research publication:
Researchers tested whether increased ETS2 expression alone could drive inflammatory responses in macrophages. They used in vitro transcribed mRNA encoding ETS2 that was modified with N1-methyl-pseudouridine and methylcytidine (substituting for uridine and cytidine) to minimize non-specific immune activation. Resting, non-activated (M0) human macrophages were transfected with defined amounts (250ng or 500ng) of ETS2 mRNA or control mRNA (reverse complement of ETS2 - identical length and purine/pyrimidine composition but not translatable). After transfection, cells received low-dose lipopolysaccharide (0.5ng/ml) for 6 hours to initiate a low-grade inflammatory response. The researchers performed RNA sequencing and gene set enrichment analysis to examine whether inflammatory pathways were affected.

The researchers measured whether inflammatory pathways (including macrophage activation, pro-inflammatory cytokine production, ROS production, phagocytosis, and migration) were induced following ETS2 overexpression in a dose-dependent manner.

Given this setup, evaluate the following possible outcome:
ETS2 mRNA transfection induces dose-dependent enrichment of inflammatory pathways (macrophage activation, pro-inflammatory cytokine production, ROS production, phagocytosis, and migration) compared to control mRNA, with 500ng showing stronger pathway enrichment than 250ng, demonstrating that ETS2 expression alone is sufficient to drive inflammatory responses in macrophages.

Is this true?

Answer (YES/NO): YES